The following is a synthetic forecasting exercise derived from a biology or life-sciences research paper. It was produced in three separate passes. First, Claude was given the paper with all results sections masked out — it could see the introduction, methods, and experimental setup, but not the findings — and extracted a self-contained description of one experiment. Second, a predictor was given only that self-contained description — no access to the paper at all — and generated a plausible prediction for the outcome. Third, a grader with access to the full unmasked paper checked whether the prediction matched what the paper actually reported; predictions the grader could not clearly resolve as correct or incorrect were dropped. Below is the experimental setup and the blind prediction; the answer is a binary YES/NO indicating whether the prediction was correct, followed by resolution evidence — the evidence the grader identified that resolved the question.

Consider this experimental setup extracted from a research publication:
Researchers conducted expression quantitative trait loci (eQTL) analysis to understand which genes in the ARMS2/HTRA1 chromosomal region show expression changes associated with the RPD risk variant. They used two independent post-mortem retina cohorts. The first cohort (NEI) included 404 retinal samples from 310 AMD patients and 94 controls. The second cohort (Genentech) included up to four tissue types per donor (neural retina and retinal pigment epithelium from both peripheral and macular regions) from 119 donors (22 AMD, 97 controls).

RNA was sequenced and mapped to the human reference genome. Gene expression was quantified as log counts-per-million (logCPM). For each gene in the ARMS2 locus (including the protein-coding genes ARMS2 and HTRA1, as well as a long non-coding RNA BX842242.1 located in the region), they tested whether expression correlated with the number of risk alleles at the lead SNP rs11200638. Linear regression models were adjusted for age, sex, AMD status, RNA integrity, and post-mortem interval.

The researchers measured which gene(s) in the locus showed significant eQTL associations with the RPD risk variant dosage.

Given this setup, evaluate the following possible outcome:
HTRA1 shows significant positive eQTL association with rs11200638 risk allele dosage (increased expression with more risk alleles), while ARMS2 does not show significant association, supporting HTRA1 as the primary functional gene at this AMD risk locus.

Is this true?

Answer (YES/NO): NO